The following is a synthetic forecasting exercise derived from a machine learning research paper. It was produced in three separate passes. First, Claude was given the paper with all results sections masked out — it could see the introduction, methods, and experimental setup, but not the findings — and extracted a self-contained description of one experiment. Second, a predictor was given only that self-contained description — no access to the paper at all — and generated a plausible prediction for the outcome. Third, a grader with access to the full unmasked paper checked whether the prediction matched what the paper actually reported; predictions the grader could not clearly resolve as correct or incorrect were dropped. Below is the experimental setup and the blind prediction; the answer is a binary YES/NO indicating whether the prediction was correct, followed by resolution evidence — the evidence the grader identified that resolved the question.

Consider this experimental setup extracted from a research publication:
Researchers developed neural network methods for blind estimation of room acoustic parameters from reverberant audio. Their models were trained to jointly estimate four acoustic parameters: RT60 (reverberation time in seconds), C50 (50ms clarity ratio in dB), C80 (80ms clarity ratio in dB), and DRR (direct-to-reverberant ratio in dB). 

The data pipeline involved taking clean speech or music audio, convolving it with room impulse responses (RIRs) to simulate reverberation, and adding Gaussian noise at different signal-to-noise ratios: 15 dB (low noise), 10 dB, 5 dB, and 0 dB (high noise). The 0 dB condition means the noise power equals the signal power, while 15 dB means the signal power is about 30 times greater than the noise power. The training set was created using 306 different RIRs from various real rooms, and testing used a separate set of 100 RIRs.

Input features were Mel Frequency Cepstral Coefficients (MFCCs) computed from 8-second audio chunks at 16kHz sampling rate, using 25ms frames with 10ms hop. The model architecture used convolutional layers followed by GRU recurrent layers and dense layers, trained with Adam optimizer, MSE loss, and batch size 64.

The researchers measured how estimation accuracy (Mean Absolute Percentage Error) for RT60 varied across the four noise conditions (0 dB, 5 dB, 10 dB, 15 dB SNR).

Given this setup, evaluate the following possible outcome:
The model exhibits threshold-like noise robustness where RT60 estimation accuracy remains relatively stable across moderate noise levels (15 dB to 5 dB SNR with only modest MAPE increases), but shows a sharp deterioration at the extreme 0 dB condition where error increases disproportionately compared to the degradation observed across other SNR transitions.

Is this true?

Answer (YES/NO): NO